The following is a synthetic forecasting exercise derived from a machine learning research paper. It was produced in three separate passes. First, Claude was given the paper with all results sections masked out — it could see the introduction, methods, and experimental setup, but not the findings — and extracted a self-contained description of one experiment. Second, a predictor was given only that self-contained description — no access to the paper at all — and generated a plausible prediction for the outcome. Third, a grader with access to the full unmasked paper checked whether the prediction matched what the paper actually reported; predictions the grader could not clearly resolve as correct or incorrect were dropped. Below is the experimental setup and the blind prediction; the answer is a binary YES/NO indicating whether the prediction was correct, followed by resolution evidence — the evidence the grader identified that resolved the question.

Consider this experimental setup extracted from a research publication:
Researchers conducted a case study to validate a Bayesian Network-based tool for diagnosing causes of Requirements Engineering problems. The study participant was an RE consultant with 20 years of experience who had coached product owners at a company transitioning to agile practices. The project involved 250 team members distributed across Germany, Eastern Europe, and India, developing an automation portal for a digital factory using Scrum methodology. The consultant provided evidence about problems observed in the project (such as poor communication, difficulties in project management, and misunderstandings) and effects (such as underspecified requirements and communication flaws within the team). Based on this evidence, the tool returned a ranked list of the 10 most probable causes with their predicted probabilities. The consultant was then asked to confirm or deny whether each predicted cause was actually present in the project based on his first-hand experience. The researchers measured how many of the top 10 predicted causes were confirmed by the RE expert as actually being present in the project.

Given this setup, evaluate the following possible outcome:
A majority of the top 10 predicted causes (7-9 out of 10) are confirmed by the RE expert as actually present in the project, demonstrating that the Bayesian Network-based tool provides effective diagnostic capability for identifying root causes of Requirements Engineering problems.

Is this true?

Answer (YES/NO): YES